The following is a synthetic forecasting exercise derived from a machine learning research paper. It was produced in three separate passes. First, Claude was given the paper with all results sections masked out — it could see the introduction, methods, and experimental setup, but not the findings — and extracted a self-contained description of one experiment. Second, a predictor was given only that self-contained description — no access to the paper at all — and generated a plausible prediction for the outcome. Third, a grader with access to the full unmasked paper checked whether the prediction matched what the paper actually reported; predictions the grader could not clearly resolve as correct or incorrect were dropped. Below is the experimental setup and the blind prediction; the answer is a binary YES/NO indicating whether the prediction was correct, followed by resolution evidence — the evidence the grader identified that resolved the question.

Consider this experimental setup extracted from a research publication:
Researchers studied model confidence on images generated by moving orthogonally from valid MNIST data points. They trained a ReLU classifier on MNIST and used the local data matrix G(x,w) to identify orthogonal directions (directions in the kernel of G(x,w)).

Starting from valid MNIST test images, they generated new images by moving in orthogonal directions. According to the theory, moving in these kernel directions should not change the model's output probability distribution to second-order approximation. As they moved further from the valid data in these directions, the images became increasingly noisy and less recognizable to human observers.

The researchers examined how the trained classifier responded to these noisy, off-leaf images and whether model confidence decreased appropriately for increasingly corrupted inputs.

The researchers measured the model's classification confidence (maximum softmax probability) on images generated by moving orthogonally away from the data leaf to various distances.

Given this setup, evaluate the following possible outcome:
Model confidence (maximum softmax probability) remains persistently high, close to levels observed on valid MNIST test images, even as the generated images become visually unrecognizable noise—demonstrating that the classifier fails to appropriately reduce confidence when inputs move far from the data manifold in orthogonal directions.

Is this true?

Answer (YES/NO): YES